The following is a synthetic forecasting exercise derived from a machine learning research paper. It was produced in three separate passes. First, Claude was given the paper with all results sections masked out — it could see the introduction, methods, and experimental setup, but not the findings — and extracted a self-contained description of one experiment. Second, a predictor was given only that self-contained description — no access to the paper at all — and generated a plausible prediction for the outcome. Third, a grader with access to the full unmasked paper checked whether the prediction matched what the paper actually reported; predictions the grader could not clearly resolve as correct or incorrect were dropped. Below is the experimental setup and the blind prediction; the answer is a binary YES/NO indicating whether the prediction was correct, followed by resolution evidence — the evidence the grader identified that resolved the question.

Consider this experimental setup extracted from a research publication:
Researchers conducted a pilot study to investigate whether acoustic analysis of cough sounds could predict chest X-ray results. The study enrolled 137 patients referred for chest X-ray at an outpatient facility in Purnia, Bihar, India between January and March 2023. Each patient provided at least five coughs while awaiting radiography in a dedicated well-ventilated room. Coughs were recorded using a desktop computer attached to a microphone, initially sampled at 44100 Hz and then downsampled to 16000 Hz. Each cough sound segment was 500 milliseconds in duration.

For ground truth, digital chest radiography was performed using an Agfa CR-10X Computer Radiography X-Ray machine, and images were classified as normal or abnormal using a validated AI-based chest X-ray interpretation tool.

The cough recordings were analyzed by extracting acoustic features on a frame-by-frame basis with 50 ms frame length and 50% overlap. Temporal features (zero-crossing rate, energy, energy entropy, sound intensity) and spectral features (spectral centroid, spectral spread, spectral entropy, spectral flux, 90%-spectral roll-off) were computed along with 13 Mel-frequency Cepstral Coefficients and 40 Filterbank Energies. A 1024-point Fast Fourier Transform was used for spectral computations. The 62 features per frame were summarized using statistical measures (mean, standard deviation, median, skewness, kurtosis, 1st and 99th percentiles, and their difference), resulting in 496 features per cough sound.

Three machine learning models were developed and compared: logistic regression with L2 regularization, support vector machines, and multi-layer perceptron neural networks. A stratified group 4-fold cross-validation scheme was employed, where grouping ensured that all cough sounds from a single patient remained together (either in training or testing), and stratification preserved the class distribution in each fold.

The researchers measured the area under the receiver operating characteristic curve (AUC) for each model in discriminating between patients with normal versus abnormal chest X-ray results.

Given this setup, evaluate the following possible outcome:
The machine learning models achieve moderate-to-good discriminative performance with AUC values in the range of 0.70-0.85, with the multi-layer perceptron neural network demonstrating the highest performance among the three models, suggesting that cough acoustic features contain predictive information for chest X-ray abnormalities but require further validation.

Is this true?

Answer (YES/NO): NO